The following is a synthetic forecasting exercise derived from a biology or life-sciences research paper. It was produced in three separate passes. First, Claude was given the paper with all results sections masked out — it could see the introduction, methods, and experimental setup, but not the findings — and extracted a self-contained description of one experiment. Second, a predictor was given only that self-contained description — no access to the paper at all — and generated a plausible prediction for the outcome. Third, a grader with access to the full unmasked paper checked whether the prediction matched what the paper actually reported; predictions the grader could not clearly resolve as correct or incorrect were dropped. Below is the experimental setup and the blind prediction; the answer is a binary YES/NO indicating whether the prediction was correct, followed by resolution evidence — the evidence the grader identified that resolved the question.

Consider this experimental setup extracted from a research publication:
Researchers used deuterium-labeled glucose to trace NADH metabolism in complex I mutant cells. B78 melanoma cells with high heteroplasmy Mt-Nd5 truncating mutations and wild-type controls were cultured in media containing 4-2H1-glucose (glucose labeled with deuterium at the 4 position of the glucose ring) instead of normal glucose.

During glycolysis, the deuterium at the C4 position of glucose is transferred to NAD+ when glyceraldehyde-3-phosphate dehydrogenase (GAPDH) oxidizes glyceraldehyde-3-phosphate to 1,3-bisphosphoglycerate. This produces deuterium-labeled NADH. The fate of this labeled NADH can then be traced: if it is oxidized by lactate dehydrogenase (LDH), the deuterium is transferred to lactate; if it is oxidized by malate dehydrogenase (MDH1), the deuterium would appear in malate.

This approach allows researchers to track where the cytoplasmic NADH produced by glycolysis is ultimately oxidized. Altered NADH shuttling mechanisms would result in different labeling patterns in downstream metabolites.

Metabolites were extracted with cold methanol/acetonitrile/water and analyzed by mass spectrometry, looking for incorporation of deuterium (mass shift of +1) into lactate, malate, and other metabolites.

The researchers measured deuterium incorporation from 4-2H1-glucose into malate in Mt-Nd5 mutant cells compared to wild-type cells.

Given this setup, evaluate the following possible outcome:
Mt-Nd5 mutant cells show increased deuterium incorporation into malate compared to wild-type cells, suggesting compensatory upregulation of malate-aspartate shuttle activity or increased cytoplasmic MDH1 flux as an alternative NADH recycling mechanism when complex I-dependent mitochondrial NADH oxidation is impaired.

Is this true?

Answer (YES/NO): YES